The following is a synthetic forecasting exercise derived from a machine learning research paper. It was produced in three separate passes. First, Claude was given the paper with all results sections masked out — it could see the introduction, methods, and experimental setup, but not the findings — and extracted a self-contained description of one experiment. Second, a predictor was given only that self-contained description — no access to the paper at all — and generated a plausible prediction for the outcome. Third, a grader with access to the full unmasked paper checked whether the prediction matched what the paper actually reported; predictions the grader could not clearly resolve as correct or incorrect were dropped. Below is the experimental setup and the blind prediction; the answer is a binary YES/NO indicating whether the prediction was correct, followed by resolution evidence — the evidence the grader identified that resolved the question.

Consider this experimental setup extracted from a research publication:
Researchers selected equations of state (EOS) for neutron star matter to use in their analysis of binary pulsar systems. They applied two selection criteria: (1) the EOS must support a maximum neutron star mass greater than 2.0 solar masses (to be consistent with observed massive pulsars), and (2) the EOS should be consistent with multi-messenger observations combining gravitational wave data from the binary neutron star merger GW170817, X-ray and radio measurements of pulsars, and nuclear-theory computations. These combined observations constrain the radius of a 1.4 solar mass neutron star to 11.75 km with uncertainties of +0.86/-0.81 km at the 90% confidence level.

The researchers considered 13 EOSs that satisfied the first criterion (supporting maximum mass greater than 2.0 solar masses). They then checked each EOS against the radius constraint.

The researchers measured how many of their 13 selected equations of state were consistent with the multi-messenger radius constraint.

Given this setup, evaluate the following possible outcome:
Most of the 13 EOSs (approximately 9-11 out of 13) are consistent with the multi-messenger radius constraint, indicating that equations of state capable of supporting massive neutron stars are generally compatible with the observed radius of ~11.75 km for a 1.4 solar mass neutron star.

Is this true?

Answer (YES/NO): YES